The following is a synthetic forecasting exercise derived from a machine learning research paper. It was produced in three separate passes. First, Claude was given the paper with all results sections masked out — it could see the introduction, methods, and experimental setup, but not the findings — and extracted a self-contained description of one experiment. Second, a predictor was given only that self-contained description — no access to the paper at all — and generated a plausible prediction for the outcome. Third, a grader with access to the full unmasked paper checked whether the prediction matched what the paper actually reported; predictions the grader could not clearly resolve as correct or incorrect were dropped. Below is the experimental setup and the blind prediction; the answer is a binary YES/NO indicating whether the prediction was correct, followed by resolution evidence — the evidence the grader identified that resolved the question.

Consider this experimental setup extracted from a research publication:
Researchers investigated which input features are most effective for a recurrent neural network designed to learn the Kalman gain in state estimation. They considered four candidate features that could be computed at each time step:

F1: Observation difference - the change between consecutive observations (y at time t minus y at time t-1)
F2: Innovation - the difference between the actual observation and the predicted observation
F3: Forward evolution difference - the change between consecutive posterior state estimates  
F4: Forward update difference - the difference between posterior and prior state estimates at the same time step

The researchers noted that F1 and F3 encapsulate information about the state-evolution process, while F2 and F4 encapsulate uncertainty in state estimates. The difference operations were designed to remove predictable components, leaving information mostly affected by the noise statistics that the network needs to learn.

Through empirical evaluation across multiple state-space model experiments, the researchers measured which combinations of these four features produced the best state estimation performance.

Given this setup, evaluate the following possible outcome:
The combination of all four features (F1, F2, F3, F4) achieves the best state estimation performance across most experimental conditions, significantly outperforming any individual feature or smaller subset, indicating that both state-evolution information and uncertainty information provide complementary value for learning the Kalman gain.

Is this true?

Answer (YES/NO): NO